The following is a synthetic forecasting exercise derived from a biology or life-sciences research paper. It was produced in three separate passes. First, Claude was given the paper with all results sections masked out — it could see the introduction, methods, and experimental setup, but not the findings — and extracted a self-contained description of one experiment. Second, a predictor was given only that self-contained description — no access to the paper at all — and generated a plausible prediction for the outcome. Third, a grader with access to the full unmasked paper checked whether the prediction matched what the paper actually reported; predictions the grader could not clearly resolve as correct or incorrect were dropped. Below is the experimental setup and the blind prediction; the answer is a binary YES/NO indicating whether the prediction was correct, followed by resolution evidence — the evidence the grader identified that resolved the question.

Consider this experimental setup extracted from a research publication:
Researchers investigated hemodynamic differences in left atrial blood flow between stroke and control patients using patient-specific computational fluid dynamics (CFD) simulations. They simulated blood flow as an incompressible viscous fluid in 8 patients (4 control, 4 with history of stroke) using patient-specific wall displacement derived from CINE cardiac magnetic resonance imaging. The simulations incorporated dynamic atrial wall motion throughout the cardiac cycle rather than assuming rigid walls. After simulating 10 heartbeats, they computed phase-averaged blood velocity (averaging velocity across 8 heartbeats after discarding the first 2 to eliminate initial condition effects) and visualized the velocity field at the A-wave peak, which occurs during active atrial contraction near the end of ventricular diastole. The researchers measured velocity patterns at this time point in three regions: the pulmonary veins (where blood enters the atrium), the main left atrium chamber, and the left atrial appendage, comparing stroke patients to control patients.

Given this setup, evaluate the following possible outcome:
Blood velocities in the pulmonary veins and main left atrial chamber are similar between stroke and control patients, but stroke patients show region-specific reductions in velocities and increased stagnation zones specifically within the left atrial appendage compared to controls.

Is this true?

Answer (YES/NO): NO